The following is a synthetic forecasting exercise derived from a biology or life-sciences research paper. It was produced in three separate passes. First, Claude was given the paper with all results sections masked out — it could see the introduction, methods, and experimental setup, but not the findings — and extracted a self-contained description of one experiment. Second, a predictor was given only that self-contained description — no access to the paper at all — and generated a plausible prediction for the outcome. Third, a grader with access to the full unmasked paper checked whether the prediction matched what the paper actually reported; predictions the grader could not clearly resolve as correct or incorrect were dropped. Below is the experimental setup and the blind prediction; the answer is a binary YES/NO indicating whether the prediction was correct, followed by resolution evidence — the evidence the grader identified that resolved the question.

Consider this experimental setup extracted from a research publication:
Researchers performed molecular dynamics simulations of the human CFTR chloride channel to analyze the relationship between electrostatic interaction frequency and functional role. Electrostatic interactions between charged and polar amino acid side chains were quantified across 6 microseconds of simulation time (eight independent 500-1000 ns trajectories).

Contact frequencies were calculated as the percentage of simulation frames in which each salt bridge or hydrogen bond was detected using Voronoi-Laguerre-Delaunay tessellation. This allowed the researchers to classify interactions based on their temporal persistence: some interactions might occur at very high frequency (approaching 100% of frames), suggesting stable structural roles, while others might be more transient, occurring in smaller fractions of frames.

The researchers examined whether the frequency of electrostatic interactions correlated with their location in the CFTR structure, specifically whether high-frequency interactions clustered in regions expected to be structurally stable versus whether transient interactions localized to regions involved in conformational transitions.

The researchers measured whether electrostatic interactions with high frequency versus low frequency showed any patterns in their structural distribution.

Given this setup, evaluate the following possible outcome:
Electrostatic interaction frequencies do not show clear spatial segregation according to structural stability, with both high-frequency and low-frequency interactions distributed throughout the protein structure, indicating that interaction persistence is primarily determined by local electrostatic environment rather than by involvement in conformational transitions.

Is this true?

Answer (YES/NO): NO